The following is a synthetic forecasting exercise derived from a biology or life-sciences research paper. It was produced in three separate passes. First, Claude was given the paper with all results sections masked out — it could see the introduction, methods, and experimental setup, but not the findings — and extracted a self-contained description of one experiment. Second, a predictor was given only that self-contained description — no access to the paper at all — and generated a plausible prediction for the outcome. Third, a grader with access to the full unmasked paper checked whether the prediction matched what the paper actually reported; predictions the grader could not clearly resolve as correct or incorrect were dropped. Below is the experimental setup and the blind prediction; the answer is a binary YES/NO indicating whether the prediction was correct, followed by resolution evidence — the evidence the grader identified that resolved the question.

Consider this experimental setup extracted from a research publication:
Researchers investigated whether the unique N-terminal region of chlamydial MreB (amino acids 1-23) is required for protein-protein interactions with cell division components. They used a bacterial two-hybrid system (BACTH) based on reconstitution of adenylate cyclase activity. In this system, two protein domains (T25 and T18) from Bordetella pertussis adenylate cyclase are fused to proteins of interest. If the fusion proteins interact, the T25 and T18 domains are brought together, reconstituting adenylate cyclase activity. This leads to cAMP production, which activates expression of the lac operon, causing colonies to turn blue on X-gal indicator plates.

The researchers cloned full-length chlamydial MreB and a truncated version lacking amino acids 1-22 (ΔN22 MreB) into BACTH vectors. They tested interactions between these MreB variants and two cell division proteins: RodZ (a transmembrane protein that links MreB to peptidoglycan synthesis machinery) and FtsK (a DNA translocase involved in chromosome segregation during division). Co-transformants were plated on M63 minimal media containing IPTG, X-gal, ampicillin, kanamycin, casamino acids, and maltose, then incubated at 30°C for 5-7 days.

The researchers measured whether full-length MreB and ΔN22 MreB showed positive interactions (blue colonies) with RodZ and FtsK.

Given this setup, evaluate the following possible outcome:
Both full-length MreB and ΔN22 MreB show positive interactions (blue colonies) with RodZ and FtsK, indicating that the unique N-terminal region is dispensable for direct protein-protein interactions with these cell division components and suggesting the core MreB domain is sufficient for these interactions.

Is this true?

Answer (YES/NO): NO